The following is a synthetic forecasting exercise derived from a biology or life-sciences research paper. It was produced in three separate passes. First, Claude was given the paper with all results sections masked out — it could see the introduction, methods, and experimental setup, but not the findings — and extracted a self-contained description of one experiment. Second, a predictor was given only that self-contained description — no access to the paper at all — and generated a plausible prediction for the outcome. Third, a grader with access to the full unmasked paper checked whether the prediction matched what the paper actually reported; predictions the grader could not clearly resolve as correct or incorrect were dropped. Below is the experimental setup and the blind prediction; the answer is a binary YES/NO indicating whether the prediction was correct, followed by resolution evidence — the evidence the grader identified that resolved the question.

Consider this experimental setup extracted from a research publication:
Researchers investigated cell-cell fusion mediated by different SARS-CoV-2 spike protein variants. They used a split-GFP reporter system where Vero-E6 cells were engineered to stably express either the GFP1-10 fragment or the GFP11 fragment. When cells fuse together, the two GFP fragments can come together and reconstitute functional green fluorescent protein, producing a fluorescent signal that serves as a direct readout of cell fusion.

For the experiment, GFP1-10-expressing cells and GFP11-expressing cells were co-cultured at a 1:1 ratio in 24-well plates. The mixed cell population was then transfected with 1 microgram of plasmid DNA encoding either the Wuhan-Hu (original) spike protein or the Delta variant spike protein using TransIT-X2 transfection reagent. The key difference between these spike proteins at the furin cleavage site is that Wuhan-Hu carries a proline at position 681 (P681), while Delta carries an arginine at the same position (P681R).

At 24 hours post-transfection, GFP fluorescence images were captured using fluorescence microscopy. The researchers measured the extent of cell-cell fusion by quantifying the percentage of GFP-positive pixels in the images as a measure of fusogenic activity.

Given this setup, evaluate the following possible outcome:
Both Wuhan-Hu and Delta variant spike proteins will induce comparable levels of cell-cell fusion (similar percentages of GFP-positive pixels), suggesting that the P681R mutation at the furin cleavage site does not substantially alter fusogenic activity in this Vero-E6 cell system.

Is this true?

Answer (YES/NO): NO